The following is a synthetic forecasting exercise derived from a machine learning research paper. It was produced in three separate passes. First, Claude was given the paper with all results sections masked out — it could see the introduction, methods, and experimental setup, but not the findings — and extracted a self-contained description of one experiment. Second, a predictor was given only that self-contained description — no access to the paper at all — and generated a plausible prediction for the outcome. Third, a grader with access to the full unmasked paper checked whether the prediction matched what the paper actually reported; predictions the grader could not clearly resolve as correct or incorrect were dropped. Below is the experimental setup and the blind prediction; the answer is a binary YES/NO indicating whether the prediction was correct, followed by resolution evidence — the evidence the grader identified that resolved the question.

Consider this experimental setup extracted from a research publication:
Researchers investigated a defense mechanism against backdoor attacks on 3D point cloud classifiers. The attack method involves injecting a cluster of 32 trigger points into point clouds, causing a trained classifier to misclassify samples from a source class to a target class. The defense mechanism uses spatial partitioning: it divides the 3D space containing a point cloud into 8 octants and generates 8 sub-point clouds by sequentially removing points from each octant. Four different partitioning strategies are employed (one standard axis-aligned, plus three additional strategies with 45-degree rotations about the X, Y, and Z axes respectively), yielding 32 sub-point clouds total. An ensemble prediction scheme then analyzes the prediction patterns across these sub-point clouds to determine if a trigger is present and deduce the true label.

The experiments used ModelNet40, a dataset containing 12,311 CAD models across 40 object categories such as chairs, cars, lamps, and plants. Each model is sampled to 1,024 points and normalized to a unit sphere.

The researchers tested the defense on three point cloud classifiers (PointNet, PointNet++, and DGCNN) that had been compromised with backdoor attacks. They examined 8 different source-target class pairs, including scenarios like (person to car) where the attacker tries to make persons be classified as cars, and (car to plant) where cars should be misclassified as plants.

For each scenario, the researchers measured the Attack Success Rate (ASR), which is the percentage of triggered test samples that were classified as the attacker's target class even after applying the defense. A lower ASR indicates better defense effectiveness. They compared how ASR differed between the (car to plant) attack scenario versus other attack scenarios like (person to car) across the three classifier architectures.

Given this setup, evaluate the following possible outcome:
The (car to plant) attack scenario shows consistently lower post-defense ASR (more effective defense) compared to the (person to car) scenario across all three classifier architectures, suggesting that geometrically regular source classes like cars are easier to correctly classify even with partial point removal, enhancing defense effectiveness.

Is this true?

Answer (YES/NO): NO